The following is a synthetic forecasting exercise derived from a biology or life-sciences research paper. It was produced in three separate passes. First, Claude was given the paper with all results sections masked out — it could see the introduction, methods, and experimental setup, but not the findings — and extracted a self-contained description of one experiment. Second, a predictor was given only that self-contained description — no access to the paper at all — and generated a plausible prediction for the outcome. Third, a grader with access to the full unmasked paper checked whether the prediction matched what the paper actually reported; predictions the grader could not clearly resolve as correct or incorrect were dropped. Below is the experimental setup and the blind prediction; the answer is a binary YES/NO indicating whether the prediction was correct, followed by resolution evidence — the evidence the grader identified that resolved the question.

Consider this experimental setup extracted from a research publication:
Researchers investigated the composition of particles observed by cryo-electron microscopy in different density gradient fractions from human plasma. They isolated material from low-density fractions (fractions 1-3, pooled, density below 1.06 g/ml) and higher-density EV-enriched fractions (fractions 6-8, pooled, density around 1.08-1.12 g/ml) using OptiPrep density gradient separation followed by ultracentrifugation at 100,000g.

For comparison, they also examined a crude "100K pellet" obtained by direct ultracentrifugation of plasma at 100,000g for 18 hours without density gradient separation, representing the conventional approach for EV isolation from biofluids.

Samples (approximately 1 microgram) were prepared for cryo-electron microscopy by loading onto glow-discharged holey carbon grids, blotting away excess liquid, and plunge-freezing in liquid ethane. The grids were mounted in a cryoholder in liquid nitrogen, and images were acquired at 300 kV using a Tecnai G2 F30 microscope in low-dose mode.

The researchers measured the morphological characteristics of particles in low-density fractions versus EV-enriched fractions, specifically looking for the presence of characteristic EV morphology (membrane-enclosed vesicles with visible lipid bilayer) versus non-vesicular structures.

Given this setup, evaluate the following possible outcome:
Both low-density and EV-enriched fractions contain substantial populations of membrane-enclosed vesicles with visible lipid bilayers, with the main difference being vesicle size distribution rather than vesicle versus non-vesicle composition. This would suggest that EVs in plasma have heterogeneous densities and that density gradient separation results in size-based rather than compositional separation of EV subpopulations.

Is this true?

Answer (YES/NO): NO